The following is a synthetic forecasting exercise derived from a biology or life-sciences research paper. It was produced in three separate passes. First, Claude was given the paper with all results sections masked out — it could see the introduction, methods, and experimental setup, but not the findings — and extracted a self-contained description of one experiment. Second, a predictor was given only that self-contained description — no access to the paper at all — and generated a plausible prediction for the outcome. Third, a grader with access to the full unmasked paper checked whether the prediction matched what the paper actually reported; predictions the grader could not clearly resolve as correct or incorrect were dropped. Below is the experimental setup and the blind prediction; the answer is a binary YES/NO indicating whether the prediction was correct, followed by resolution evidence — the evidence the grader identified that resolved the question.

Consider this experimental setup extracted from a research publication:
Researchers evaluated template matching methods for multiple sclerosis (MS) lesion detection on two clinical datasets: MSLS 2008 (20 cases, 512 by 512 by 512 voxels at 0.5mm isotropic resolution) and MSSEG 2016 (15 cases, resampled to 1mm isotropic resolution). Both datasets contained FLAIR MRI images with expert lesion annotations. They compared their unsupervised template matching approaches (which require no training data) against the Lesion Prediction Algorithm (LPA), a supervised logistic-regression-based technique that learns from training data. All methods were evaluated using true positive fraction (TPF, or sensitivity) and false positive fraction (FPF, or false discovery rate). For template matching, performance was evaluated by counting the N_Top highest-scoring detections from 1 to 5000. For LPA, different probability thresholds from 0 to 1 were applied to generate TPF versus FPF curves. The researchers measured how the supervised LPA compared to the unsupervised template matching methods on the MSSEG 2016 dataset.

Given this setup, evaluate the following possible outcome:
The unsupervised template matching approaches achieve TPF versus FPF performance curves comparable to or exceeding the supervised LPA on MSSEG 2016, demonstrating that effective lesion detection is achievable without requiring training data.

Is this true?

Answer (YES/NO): NO